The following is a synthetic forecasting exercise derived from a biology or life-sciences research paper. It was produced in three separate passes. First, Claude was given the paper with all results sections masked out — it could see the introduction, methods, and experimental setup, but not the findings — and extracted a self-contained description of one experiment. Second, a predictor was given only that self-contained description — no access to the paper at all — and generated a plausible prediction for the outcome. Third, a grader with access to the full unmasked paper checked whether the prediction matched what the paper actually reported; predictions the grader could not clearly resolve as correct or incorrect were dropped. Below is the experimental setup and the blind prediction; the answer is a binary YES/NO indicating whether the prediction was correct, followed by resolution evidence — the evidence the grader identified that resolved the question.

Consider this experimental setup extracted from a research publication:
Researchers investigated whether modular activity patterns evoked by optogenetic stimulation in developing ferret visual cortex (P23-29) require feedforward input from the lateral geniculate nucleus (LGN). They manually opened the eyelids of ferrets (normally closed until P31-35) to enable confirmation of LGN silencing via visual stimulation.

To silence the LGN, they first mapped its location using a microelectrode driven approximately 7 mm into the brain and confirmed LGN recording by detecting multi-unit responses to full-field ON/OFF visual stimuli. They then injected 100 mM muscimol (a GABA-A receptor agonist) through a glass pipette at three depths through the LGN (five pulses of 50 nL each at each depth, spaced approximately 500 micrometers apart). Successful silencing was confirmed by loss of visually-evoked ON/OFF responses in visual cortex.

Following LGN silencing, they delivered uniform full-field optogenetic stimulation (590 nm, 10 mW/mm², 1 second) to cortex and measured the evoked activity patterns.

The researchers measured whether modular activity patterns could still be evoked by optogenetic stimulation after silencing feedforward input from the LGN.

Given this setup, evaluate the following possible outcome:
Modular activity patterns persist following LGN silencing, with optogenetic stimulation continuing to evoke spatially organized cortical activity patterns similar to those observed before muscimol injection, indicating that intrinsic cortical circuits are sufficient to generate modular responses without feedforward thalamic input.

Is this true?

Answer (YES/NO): YES